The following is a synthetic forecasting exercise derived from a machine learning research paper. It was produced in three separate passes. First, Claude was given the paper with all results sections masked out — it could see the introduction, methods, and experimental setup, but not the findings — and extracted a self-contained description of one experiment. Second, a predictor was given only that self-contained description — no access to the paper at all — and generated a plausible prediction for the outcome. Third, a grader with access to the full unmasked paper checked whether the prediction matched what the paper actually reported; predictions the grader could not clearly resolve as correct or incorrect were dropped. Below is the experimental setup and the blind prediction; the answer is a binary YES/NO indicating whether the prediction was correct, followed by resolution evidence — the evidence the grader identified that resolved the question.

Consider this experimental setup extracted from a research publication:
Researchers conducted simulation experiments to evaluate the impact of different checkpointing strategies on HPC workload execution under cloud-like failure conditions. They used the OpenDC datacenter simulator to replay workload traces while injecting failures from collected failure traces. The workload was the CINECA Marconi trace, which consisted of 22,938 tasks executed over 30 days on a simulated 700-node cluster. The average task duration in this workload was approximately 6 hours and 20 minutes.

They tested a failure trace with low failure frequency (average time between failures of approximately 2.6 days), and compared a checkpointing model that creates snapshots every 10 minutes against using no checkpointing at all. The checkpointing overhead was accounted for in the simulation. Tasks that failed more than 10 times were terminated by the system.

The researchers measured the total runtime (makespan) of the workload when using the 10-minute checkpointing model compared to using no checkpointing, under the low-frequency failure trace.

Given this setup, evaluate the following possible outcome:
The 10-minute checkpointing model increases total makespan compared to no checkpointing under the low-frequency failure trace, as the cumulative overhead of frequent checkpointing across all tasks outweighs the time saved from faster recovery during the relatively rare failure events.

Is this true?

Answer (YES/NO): YES